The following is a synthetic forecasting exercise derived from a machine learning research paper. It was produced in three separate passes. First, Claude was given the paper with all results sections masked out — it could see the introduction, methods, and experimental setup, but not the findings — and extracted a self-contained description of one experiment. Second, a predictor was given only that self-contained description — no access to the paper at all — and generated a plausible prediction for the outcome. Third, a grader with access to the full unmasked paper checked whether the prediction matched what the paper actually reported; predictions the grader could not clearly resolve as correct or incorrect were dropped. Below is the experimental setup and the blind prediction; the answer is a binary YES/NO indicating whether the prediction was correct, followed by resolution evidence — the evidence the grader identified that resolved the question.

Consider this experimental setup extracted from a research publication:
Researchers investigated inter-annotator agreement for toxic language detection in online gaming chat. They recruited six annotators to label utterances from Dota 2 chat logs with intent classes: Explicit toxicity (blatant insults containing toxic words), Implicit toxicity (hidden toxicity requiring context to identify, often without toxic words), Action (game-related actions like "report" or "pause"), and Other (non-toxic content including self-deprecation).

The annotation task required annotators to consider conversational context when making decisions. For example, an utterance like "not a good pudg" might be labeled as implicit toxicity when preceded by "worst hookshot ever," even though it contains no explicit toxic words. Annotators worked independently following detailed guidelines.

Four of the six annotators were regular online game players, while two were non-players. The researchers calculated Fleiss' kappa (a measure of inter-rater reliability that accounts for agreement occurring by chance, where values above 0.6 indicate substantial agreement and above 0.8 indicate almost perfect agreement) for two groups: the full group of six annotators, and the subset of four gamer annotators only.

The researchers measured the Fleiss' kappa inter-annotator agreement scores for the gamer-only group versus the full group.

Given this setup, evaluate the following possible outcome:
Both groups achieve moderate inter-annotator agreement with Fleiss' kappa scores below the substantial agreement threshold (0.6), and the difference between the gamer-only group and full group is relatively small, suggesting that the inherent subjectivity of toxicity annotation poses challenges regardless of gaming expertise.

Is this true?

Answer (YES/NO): NO